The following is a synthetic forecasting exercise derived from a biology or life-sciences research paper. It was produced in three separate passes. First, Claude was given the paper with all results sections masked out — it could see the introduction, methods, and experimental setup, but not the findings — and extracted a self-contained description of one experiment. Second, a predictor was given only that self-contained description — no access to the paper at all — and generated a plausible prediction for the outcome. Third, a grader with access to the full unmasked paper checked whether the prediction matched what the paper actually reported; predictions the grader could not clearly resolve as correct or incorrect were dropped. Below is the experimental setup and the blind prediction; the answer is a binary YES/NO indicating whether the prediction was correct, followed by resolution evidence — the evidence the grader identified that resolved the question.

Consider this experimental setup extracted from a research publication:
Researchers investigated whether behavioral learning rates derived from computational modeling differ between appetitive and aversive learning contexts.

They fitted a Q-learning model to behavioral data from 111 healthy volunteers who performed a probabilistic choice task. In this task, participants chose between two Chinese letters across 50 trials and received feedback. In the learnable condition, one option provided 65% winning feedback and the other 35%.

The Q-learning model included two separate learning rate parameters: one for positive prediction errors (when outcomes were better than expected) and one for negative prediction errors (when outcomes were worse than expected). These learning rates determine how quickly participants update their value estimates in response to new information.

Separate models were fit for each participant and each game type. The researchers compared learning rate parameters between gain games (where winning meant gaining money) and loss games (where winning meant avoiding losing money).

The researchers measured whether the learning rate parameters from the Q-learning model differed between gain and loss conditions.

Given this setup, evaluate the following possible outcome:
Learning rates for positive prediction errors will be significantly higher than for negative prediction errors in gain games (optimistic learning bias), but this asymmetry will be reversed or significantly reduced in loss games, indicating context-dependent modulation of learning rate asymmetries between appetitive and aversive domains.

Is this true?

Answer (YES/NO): NO